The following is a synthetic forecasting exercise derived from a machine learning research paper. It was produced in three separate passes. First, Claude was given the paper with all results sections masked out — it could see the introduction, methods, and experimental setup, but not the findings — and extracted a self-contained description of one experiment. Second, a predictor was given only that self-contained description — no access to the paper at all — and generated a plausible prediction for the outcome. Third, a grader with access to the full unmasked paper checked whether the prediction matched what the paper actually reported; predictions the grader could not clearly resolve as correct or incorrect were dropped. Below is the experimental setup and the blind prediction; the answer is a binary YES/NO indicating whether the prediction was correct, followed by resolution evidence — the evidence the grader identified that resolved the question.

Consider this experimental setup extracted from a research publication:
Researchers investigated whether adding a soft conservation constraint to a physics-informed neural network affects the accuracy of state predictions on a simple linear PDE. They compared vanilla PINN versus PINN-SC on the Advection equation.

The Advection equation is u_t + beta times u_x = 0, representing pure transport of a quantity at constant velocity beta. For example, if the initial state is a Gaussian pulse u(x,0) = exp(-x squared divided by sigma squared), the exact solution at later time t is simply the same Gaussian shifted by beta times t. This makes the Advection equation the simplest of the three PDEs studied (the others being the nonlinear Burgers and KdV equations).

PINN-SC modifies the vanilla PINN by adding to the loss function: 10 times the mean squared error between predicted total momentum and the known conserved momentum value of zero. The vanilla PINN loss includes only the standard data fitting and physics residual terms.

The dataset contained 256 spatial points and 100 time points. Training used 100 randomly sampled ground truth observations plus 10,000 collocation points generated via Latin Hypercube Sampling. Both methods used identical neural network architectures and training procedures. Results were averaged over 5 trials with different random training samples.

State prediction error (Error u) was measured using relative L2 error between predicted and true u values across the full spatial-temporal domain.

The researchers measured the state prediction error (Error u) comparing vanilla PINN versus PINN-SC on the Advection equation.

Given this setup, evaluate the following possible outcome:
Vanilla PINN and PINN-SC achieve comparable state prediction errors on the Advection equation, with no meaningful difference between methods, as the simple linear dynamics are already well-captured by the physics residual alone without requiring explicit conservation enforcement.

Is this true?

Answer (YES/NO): NO